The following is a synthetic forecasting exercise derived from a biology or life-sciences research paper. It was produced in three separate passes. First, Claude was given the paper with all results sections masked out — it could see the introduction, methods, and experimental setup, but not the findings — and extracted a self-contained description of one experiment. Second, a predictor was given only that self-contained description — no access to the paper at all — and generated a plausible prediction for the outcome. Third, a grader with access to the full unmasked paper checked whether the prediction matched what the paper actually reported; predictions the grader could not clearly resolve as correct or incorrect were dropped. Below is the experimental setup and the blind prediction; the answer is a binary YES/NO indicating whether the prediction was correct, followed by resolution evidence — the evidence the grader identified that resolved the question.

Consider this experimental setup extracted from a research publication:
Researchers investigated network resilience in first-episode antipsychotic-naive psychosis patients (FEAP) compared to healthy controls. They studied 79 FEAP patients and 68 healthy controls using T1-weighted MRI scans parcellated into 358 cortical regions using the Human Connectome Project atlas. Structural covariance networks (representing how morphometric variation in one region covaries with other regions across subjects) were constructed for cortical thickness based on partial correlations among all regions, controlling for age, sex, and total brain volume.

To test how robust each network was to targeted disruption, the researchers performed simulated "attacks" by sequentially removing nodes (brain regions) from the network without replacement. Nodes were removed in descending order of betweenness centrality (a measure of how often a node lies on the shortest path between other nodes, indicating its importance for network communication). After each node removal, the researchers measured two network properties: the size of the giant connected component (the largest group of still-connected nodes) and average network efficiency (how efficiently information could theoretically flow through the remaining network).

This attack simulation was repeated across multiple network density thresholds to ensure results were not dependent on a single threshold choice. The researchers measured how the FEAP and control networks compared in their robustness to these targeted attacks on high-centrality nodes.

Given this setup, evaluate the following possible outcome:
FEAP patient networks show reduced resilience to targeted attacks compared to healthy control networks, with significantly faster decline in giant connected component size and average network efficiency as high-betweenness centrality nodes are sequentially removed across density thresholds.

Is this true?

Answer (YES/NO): NO